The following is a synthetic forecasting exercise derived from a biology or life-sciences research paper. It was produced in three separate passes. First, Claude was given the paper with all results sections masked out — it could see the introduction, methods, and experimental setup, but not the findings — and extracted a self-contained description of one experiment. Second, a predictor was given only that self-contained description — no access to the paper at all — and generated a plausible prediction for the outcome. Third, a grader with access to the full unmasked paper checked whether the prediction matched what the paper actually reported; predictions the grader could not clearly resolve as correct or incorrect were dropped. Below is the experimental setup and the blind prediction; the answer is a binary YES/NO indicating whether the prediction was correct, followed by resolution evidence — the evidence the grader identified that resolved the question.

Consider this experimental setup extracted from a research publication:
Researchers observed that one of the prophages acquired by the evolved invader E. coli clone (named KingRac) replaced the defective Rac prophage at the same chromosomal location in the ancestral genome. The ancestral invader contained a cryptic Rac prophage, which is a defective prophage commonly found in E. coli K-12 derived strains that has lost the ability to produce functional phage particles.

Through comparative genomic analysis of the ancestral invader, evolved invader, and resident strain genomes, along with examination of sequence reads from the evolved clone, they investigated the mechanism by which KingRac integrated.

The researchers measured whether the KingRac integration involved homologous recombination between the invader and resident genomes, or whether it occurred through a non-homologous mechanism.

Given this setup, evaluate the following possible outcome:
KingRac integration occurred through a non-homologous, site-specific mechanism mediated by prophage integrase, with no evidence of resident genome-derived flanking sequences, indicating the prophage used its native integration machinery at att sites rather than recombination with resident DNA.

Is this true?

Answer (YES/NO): YES